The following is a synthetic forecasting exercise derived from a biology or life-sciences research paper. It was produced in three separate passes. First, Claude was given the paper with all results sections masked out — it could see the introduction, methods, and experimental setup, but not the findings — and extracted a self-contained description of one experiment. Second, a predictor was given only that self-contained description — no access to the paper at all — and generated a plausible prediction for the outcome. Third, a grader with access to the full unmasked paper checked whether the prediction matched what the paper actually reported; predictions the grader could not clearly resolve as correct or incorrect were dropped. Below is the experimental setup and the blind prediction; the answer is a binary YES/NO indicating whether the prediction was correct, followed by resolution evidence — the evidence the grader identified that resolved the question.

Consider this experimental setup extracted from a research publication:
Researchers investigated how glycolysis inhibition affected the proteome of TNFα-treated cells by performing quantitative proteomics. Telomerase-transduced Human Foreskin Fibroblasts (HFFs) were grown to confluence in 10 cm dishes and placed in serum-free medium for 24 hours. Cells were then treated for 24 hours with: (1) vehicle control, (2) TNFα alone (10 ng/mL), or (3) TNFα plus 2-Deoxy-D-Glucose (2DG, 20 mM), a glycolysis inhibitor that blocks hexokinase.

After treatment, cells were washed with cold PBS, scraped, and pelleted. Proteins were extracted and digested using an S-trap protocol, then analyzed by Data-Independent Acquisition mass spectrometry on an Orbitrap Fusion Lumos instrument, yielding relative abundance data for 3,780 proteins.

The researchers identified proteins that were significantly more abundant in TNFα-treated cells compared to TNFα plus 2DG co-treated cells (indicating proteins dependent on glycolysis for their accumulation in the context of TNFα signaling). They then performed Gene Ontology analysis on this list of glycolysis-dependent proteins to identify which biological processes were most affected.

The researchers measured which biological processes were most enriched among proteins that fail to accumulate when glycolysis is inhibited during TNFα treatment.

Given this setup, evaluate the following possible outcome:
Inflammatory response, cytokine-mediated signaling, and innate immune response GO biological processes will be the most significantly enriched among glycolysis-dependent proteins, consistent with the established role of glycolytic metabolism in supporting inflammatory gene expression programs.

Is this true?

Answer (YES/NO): NO